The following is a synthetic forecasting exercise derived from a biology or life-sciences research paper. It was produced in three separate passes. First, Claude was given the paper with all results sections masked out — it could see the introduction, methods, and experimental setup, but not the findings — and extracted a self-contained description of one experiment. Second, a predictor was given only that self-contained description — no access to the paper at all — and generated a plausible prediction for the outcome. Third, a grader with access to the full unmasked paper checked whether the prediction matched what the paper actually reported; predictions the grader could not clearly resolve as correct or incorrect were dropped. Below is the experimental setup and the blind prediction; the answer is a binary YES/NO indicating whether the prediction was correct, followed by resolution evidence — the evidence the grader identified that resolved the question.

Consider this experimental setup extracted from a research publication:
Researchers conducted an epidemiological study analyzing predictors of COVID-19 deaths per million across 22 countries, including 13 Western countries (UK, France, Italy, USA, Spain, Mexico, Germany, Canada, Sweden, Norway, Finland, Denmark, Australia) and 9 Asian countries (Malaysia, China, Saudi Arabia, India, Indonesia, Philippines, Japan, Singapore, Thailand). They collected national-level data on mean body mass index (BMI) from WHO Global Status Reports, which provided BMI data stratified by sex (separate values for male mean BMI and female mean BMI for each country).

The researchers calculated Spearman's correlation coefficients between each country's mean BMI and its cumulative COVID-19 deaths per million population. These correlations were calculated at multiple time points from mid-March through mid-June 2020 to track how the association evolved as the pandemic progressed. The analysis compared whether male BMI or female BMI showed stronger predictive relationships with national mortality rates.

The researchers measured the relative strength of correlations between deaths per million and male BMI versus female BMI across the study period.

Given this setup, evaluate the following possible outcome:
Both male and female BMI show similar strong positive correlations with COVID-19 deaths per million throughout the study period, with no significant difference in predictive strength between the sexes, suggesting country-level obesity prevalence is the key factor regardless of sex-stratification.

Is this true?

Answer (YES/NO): NO